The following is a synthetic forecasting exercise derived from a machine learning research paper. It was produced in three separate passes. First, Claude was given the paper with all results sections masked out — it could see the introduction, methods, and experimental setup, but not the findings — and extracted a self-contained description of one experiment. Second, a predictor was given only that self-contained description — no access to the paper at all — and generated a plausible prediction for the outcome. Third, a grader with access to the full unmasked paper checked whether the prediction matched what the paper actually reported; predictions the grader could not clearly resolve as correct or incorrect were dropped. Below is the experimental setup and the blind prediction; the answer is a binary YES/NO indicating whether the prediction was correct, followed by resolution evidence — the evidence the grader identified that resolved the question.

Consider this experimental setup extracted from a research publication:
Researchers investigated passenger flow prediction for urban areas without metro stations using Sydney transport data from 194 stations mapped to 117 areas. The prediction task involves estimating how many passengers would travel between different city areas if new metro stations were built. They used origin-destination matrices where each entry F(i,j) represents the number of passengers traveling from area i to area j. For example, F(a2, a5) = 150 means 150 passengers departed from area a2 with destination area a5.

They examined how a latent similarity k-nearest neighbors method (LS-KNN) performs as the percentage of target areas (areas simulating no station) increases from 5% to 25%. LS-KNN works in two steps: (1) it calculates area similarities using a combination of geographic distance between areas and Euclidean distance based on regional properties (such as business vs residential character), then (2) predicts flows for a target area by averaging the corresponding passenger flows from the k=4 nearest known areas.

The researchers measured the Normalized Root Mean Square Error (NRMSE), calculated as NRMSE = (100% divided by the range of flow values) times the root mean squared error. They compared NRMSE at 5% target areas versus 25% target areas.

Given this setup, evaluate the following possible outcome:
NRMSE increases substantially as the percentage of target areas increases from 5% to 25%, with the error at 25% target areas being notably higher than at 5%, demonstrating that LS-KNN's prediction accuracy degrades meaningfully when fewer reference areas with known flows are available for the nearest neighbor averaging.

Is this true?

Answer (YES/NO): YES